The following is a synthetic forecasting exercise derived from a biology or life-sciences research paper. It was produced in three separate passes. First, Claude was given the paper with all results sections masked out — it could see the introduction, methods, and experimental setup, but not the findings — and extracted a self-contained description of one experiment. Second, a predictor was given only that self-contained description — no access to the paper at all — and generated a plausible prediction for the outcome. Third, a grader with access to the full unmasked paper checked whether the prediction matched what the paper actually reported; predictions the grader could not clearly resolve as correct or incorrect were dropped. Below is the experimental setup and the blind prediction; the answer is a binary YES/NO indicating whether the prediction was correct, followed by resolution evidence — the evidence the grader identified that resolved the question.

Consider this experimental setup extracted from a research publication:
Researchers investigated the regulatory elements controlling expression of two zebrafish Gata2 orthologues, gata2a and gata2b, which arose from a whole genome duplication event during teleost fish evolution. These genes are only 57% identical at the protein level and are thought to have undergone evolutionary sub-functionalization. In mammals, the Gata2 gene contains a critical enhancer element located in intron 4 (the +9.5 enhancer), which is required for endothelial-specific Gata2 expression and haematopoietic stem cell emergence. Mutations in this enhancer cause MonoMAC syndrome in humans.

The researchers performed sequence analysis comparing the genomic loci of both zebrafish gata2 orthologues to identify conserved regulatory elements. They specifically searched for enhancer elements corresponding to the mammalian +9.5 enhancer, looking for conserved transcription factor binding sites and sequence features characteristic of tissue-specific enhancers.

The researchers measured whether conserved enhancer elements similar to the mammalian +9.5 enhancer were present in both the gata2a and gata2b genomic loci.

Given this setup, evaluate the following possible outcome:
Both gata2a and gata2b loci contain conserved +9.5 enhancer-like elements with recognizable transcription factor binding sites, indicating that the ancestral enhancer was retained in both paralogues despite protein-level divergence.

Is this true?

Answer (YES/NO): NO